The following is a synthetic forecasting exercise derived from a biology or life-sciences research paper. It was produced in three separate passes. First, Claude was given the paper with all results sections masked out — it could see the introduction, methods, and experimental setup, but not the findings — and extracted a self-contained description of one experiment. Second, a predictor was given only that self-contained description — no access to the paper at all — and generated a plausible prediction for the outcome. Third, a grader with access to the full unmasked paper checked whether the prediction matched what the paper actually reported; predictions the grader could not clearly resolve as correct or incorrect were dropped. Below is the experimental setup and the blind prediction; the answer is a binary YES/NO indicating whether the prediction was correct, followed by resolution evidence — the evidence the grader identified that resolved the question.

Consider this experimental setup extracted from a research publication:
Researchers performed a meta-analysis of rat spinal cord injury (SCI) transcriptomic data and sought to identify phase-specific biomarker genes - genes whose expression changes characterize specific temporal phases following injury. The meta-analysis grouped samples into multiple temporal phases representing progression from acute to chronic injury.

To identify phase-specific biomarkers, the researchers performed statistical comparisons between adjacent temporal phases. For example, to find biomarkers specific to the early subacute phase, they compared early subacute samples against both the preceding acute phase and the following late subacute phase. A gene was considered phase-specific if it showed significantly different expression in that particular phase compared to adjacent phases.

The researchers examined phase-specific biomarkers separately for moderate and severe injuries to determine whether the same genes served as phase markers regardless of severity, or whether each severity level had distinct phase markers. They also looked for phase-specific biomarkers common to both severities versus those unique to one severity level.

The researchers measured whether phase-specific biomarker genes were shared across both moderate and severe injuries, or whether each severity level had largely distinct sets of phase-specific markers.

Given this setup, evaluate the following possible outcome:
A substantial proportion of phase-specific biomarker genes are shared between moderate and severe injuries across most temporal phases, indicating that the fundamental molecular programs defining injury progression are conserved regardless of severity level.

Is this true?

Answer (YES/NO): YES